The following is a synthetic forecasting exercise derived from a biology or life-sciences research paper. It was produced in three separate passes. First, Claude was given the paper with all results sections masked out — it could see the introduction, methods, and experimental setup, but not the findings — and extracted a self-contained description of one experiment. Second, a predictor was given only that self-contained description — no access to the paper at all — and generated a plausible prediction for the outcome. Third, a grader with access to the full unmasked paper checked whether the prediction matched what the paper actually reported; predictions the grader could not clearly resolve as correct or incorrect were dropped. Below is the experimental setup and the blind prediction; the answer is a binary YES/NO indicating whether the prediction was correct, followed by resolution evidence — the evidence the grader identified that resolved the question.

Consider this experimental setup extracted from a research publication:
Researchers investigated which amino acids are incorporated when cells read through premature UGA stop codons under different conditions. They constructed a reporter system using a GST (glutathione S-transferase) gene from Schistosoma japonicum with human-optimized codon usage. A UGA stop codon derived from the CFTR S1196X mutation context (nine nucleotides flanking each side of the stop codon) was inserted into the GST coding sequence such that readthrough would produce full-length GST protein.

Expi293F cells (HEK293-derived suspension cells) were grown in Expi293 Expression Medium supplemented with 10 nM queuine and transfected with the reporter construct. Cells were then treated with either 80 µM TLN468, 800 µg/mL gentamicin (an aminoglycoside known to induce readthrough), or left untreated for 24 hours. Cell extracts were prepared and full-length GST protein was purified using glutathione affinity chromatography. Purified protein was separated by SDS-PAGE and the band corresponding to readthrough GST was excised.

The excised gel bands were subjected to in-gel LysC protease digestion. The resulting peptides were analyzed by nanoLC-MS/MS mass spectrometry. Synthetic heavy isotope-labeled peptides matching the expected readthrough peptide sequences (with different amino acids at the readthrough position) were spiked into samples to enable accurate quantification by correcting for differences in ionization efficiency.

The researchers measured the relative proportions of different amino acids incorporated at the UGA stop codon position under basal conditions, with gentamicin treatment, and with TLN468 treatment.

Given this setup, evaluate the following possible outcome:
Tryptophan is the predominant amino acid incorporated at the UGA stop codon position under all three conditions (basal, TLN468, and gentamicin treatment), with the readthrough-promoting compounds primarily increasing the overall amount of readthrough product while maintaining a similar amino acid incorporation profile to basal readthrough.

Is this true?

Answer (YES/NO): NO